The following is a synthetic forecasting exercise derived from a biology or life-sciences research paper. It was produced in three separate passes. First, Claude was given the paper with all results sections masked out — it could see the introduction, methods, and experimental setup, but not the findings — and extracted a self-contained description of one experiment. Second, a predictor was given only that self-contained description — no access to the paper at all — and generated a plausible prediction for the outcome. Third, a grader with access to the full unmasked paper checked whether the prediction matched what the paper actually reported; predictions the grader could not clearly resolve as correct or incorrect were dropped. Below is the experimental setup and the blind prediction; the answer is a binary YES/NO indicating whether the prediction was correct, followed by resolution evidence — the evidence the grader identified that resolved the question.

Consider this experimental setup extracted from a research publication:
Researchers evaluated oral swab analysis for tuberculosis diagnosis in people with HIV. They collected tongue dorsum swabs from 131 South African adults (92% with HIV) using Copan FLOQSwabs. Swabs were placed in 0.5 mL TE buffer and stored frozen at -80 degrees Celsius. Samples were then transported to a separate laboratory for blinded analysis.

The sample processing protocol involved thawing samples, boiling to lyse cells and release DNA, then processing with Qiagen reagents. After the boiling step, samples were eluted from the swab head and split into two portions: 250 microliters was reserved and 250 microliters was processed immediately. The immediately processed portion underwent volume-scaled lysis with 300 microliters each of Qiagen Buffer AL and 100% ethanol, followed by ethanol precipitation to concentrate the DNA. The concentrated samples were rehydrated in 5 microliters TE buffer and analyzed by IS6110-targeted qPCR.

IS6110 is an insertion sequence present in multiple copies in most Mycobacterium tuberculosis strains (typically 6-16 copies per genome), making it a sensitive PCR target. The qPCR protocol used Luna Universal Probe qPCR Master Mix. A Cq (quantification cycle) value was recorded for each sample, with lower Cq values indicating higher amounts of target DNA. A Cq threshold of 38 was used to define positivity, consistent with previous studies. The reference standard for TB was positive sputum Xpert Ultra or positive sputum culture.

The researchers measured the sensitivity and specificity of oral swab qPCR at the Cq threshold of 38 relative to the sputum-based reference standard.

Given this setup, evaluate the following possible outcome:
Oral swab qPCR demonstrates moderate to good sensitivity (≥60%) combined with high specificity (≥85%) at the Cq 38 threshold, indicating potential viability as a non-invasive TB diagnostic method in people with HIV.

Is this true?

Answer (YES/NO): NO